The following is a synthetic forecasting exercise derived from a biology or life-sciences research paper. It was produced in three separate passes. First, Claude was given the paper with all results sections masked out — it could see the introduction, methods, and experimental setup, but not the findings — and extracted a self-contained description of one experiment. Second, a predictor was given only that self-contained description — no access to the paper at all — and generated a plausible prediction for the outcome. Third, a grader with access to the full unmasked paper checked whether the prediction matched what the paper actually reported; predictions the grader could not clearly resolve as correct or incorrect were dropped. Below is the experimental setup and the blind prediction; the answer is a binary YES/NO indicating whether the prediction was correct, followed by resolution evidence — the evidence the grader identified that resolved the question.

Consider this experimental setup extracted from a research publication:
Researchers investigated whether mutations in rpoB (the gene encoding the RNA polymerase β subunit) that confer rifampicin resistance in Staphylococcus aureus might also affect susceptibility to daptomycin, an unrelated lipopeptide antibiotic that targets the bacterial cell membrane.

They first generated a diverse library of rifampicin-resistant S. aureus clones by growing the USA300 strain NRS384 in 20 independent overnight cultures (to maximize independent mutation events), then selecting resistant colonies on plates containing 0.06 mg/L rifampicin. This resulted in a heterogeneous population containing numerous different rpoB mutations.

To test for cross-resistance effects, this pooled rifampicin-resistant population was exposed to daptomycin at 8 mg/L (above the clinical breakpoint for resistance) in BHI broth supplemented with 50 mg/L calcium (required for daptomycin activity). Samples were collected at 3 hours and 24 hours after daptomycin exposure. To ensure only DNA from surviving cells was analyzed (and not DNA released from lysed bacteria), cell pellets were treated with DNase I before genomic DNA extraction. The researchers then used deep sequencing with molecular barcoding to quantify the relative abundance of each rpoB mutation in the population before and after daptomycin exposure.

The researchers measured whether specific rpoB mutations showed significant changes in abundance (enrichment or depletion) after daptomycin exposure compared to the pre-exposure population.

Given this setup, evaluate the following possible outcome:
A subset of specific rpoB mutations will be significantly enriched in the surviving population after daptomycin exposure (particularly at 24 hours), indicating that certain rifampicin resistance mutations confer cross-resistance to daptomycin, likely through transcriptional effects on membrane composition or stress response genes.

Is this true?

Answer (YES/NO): YES